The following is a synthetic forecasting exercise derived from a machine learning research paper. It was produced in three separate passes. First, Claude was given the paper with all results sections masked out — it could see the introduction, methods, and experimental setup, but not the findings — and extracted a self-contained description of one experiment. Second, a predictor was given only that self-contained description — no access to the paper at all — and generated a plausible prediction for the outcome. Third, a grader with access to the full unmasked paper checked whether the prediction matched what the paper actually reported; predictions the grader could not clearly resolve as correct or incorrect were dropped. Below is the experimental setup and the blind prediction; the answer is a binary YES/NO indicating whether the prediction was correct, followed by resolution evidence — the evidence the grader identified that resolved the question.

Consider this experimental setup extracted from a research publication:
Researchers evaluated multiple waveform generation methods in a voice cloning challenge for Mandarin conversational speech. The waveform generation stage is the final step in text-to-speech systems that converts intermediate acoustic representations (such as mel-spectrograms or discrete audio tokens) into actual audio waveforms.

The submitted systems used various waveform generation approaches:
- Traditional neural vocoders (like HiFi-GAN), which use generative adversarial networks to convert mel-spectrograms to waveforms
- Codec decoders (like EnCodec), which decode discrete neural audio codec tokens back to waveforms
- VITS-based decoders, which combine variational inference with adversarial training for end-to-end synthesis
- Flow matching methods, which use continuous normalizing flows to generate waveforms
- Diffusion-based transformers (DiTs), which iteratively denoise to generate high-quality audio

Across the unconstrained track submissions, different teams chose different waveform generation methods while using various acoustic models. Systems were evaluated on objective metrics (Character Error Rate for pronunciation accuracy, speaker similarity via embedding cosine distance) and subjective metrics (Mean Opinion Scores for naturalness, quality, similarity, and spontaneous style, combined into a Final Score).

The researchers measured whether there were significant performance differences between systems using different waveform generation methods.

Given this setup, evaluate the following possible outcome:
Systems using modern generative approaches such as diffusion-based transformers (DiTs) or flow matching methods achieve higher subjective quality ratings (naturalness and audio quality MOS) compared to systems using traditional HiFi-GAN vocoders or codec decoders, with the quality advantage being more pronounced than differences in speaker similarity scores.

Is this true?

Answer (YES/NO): NO